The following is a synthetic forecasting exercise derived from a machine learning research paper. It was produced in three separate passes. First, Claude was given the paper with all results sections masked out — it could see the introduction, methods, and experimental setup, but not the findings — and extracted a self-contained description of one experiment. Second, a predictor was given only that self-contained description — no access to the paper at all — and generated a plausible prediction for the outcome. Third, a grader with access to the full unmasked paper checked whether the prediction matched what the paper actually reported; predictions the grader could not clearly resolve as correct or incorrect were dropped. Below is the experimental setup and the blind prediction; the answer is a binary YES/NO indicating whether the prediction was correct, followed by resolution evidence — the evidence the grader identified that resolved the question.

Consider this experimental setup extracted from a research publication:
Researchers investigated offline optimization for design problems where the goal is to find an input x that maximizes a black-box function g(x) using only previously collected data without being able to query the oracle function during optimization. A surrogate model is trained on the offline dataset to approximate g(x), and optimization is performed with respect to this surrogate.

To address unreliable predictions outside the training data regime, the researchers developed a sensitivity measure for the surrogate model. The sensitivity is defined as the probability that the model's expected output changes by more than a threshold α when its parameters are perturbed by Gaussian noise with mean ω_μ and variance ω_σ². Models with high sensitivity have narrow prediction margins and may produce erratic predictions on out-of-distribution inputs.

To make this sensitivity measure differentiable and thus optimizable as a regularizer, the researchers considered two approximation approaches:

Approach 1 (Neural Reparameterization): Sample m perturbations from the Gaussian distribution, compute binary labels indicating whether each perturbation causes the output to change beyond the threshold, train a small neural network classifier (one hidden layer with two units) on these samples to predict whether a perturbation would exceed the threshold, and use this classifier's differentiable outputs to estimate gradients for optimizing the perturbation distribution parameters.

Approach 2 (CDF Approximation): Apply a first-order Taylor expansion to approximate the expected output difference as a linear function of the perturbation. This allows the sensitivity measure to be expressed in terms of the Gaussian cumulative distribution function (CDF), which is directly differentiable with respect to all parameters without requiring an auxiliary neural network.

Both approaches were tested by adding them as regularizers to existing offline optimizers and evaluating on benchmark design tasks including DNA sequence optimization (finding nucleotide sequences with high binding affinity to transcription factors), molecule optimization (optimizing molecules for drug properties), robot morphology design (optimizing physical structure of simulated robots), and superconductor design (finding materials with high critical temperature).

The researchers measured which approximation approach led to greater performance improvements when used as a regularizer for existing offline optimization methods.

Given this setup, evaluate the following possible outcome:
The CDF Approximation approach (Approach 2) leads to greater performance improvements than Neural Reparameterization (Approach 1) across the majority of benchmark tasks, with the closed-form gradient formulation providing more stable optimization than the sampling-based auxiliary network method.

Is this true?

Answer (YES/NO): NO